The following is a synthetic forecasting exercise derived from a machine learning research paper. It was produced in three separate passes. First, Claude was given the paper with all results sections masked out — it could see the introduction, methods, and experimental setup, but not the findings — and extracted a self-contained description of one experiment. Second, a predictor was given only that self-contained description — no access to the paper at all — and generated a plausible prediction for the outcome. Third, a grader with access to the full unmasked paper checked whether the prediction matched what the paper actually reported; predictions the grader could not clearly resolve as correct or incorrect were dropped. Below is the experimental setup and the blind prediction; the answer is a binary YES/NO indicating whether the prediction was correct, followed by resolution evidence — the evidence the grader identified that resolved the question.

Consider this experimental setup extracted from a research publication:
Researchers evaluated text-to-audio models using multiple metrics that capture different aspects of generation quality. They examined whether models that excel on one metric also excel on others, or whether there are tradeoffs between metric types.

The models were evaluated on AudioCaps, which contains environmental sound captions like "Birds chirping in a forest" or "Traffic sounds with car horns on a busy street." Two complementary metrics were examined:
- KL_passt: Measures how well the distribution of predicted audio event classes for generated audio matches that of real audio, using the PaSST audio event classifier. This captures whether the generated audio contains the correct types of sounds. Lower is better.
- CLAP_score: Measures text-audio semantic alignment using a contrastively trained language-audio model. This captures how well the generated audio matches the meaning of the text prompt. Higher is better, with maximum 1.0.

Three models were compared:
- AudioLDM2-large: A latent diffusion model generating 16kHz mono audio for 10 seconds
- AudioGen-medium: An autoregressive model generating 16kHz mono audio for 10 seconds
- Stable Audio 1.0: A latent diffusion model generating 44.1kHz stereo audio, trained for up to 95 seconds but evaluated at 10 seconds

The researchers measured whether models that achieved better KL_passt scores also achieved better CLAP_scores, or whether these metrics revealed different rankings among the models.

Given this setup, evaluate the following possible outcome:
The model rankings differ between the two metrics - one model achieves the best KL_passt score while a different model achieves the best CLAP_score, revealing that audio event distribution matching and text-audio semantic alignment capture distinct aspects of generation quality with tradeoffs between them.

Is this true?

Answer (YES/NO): NO